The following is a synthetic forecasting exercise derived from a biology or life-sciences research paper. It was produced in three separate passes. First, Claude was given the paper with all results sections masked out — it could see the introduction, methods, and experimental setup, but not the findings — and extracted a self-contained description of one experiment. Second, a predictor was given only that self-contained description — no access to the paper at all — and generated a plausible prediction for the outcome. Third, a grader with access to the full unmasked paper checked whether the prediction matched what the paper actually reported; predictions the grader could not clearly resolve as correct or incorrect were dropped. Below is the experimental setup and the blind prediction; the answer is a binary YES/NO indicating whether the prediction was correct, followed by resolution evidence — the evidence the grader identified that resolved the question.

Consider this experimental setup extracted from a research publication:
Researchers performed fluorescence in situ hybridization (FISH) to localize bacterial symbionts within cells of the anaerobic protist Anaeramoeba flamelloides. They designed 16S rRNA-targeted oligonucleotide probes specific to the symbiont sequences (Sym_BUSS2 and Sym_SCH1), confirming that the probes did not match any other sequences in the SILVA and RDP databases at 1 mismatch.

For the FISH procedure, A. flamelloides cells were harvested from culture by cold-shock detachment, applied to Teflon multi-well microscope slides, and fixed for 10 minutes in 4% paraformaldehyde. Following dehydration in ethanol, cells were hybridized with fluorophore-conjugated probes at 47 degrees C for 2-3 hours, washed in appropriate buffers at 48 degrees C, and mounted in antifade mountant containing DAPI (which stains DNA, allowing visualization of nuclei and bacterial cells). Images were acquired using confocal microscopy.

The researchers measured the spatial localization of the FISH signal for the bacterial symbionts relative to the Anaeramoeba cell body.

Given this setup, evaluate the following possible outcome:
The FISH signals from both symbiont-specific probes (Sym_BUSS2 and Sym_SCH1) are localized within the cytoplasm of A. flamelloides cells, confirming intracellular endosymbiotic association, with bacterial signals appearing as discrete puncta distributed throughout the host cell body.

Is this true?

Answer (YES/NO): NO